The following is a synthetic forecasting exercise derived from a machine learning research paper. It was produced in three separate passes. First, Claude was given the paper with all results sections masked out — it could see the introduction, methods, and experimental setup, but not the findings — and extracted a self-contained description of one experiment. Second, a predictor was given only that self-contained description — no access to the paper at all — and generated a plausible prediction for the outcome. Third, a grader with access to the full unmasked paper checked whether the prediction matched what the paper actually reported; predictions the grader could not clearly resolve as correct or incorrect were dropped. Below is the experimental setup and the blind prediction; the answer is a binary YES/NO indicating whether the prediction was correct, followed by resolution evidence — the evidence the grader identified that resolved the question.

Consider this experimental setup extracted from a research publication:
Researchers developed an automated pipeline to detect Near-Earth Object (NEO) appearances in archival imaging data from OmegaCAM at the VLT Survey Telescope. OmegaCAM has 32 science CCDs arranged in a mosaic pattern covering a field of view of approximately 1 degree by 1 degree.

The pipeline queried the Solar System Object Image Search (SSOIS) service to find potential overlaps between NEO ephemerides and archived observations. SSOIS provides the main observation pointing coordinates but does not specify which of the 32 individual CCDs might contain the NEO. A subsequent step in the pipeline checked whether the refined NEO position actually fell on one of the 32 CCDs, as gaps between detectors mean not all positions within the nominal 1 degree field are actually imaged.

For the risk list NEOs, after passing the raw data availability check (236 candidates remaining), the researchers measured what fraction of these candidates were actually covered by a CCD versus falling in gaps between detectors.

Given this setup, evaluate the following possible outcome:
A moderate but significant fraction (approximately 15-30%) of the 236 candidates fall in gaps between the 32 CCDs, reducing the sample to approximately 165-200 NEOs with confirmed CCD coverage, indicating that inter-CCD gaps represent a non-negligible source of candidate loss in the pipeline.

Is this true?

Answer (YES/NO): YES